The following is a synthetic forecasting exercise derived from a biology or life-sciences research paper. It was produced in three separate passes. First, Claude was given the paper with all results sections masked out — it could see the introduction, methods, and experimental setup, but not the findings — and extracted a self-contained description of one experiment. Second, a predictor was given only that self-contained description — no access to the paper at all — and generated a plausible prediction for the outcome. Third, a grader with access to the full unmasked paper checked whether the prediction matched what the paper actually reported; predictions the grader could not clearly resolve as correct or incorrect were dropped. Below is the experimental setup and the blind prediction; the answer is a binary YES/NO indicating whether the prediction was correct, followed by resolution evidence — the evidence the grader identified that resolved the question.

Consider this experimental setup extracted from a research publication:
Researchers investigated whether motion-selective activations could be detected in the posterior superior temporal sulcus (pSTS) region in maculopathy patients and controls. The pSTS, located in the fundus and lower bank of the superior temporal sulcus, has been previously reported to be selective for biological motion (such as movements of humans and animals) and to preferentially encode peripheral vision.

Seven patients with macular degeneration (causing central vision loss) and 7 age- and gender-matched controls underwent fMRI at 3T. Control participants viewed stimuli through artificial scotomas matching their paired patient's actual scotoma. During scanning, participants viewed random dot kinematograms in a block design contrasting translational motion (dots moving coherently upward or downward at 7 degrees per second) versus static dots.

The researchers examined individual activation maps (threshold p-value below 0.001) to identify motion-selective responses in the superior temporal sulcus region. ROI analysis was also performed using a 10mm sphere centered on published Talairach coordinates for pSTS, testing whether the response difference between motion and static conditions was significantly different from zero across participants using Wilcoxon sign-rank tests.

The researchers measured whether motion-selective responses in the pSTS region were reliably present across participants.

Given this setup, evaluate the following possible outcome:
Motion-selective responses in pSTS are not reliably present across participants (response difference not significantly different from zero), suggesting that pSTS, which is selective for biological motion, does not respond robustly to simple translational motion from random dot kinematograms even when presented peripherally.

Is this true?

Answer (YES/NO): YES